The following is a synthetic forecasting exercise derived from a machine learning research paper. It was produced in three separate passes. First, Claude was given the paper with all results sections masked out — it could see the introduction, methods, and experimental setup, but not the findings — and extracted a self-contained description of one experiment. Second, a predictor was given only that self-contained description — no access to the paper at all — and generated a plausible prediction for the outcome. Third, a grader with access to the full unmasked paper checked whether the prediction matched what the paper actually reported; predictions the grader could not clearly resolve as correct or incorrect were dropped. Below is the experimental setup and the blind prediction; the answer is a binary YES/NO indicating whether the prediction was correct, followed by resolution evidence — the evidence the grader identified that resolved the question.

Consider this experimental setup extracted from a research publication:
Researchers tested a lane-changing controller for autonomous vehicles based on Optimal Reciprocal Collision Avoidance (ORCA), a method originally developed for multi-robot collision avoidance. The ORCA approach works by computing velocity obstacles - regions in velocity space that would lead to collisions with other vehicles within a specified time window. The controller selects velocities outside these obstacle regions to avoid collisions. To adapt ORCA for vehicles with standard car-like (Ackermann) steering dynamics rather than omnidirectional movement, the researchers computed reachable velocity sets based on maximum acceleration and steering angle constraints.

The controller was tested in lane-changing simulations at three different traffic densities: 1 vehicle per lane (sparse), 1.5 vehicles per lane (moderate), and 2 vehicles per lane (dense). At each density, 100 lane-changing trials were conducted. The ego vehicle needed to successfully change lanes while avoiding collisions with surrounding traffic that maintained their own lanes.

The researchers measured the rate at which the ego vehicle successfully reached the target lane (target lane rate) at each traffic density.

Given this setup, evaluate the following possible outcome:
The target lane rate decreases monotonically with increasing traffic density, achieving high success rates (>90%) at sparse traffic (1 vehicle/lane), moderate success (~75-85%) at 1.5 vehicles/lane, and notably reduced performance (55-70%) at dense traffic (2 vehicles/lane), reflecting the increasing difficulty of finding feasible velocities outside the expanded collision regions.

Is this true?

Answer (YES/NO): NO